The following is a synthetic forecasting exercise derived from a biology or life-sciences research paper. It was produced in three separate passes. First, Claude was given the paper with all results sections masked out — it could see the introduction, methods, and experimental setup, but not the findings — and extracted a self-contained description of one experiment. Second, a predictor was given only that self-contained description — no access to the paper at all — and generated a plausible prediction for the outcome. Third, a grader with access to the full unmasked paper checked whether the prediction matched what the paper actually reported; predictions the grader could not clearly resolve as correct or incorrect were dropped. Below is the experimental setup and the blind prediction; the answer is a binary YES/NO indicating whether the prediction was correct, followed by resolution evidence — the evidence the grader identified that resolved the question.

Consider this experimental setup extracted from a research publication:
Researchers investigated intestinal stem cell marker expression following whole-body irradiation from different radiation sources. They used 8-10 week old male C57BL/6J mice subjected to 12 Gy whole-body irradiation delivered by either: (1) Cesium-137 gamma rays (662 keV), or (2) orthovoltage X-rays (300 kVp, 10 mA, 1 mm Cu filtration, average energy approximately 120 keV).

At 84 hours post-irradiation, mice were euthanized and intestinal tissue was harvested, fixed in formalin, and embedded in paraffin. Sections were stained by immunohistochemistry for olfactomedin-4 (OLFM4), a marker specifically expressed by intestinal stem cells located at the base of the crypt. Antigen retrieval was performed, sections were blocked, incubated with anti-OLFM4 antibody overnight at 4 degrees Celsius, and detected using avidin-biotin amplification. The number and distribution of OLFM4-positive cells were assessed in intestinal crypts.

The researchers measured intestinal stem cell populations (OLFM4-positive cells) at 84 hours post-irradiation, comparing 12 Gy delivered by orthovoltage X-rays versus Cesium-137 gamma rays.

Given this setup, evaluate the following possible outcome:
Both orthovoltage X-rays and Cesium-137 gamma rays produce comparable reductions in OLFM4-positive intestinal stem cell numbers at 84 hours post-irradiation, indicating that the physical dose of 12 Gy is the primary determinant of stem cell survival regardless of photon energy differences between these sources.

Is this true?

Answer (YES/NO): NO